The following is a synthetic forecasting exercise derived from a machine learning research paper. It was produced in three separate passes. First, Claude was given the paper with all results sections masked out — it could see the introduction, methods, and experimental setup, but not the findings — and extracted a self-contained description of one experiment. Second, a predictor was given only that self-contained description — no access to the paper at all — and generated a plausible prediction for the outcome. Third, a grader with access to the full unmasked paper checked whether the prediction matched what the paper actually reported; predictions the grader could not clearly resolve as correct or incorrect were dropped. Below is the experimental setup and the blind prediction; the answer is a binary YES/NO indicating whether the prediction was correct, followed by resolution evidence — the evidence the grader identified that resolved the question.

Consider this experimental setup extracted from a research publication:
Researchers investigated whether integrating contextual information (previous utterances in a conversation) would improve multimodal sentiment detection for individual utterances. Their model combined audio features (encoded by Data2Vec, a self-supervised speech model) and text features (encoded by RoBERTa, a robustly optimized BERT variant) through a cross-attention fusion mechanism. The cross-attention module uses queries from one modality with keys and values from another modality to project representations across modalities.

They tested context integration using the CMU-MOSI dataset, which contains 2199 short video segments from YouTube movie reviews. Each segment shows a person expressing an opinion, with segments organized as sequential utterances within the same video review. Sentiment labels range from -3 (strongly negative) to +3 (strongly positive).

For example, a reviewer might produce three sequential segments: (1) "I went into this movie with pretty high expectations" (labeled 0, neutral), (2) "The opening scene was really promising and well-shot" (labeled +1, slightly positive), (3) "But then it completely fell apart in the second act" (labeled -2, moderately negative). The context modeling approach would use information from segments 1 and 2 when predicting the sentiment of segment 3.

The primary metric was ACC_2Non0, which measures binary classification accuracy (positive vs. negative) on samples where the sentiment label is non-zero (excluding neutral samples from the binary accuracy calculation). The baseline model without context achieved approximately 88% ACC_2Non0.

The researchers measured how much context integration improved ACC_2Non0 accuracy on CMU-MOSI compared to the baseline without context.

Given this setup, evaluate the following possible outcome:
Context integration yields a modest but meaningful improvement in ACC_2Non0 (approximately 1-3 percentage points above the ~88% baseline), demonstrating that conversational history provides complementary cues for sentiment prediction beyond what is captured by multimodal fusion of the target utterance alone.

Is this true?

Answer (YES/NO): YES